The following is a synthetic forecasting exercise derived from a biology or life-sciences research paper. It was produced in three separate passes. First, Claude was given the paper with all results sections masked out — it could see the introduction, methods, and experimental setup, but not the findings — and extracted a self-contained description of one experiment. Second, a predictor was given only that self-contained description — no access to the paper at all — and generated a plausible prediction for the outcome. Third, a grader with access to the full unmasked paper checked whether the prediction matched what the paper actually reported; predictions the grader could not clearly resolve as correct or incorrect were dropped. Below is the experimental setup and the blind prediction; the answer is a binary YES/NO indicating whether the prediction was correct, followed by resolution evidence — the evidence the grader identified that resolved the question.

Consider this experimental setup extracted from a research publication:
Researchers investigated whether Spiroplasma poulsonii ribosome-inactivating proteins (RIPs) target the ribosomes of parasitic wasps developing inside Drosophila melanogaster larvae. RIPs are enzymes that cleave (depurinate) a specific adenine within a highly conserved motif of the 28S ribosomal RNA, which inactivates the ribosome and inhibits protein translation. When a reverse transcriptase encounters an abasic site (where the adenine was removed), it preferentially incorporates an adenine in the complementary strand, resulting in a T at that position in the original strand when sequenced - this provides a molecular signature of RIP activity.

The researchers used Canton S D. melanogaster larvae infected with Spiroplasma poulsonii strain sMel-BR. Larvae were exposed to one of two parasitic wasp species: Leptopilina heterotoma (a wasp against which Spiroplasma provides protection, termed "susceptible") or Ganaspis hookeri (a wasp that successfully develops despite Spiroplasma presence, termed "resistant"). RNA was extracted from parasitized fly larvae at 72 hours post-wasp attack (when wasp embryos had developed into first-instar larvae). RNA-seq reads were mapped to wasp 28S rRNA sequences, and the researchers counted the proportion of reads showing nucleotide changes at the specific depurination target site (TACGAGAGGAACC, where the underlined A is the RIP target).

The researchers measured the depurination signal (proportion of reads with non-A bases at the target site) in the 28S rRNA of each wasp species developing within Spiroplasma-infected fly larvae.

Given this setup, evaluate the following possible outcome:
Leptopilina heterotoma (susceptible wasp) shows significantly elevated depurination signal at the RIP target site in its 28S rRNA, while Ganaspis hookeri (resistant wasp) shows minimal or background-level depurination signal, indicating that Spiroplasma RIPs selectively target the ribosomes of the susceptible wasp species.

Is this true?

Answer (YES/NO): YES